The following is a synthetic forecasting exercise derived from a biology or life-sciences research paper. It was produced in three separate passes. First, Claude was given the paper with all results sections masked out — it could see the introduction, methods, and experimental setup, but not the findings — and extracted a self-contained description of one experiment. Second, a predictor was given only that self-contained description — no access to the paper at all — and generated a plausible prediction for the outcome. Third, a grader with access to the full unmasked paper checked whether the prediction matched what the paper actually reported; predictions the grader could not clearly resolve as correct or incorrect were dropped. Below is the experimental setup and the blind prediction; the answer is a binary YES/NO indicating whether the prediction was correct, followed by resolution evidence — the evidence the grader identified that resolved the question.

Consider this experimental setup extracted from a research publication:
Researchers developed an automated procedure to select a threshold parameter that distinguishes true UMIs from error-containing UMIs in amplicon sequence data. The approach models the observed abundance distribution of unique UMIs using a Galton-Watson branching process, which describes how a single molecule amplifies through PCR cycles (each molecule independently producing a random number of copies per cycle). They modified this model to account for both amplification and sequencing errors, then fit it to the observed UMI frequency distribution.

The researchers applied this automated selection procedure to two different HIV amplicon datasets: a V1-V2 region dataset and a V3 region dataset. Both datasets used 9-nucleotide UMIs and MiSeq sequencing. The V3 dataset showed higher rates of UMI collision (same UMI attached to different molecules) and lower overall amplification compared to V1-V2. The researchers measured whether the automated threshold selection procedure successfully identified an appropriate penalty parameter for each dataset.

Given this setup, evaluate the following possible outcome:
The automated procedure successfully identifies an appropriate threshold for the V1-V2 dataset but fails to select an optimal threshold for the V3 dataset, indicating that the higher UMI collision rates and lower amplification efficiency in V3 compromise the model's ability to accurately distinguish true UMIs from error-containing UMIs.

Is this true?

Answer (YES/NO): YES